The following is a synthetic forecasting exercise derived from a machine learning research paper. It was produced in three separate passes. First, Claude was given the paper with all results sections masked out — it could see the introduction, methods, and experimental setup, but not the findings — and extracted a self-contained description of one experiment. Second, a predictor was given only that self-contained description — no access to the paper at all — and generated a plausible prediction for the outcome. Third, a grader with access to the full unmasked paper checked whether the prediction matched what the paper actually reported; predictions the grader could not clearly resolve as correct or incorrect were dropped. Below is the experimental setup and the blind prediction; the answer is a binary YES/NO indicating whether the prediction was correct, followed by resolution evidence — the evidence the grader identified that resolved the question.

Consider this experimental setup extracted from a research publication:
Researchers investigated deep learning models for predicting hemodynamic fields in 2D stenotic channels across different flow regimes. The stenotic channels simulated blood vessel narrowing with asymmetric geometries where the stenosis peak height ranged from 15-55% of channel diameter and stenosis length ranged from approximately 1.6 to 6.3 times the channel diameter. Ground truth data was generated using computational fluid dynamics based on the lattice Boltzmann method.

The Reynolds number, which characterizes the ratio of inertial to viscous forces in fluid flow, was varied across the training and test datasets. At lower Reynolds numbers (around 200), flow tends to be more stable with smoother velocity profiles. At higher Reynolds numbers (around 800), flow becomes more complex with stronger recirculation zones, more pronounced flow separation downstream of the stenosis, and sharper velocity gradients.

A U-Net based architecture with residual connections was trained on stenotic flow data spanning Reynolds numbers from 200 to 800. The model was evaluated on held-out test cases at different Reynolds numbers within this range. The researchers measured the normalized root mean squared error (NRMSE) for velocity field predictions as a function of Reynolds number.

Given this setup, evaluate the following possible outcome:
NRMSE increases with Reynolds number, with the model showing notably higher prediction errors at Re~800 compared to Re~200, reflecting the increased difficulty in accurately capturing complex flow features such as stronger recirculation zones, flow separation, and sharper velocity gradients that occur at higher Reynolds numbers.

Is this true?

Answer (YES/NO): NO